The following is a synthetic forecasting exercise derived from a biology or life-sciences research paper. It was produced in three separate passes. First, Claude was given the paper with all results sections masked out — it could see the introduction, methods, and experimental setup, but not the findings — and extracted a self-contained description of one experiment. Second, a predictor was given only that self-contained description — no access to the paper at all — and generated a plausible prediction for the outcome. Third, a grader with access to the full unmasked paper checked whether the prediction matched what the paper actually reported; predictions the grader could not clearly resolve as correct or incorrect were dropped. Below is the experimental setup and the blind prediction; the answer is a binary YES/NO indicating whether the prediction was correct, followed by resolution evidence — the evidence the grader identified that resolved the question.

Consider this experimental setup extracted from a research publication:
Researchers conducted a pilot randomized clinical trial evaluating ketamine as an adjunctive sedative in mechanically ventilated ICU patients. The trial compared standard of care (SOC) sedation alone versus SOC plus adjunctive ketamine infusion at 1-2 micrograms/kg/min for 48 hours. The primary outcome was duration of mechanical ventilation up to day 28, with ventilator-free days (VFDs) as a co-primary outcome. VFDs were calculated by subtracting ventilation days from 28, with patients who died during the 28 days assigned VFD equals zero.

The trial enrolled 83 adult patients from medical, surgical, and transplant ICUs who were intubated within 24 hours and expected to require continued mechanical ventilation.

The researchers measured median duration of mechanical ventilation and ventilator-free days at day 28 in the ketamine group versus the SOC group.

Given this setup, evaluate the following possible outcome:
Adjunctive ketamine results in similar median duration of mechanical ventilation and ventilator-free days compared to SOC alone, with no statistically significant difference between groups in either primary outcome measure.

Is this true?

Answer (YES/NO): YES